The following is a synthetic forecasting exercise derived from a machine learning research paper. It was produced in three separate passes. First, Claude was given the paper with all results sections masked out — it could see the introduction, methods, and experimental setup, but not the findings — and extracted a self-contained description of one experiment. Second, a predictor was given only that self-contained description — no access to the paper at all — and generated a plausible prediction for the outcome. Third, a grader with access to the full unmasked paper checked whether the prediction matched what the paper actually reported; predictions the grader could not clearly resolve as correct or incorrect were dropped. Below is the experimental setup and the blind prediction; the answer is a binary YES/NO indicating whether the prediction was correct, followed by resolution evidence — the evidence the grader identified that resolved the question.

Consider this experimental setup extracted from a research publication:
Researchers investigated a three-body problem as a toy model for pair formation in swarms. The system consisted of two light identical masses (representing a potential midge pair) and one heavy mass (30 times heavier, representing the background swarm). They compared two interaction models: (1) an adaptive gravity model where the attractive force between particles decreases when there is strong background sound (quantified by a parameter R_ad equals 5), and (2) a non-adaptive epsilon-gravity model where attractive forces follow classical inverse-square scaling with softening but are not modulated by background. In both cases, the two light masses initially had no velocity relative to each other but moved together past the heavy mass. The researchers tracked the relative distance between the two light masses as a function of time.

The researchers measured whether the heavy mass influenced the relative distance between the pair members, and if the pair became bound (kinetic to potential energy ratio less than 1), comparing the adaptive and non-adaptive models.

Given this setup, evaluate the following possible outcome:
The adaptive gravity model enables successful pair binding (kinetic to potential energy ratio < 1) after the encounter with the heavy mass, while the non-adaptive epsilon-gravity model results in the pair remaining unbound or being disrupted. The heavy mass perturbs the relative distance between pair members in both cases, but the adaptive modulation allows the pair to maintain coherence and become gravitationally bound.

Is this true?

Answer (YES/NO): NO